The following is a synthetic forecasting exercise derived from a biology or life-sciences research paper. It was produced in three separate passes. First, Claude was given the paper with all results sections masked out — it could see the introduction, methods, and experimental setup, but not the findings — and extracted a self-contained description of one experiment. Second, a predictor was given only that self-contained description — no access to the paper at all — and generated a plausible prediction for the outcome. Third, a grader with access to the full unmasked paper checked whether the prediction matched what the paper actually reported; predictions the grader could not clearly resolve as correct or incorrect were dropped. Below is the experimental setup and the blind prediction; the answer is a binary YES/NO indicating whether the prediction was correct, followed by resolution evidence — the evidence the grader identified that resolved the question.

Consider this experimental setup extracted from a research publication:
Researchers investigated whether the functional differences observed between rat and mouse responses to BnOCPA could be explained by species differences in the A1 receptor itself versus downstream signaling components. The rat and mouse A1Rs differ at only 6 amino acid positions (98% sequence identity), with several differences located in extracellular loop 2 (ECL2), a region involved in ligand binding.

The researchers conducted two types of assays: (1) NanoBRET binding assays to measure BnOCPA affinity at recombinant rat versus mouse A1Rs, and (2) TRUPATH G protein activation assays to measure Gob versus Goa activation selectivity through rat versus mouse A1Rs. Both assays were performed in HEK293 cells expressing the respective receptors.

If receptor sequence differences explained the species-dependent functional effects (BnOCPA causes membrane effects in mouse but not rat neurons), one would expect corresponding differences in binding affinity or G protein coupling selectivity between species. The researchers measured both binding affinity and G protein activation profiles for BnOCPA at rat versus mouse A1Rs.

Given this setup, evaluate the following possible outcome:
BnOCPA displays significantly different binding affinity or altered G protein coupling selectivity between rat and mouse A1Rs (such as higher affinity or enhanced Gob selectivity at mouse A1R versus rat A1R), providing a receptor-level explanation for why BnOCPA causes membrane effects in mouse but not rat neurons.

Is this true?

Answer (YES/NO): NO